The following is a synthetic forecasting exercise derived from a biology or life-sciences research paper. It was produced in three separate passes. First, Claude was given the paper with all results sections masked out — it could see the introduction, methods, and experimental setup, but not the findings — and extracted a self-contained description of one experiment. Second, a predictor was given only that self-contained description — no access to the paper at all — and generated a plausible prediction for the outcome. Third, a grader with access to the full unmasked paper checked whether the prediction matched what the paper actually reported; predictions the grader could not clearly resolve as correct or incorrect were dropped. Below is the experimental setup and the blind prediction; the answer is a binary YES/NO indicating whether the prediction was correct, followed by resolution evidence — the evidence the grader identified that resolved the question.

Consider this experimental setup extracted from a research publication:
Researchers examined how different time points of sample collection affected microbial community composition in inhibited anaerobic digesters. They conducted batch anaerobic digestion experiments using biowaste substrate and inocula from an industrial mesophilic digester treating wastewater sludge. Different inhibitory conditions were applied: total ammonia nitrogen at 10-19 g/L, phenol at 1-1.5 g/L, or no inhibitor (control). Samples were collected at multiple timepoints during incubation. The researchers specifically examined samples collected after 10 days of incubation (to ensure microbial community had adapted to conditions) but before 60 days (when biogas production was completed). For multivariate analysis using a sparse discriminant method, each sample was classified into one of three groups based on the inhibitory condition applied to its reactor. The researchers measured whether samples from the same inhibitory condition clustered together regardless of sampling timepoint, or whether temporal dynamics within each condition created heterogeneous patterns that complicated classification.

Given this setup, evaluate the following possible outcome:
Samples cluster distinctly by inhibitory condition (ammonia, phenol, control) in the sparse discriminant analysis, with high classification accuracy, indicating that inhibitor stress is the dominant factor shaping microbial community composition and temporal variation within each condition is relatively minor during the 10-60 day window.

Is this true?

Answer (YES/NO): YES